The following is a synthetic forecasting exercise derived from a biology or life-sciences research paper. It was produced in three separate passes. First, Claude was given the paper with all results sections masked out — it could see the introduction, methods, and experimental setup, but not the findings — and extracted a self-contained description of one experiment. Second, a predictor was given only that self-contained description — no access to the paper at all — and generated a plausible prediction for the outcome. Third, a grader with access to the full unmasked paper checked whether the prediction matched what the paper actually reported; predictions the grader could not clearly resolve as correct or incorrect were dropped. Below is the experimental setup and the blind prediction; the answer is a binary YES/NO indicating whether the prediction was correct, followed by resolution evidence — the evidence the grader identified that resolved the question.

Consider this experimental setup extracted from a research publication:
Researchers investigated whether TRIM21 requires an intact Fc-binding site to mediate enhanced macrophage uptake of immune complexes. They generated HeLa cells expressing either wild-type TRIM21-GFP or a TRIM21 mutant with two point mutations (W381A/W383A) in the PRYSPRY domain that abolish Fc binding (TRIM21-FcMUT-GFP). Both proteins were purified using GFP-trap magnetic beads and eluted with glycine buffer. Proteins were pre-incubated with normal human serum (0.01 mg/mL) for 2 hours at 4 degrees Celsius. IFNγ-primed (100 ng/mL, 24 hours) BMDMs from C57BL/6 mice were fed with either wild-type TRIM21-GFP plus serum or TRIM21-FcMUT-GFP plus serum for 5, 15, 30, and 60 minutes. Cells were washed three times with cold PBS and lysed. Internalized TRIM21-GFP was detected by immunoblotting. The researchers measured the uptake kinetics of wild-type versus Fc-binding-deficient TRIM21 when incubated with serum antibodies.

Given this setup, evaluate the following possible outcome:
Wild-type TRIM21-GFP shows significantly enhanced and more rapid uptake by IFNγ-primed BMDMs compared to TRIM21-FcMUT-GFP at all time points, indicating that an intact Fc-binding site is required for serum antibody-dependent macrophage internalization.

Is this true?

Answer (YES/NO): YES